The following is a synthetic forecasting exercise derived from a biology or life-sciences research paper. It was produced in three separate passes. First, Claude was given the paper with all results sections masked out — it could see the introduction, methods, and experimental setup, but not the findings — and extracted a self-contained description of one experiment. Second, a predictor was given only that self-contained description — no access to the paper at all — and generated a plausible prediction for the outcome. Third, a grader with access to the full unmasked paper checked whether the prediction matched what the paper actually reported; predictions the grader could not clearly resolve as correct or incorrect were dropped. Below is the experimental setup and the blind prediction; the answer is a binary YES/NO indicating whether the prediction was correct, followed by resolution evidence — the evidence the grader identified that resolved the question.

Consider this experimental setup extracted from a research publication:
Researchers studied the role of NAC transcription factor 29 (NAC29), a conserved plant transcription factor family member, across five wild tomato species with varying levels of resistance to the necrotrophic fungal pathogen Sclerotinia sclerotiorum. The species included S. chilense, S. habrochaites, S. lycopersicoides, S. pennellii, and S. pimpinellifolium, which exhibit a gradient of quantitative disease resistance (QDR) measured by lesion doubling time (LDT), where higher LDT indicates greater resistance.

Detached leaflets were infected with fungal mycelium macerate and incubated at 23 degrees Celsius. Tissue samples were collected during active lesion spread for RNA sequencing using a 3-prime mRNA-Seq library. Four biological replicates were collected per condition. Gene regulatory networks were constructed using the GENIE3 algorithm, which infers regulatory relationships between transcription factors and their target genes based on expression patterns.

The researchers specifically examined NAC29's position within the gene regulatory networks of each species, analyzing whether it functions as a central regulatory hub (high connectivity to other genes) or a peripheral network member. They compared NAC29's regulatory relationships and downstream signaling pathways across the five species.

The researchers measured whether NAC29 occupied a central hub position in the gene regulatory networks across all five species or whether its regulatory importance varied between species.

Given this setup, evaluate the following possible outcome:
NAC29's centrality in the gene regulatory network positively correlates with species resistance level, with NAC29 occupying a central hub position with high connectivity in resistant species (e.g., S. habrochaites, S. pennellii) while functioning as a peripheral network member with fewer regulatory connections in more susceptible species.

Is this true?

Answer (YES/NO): NO